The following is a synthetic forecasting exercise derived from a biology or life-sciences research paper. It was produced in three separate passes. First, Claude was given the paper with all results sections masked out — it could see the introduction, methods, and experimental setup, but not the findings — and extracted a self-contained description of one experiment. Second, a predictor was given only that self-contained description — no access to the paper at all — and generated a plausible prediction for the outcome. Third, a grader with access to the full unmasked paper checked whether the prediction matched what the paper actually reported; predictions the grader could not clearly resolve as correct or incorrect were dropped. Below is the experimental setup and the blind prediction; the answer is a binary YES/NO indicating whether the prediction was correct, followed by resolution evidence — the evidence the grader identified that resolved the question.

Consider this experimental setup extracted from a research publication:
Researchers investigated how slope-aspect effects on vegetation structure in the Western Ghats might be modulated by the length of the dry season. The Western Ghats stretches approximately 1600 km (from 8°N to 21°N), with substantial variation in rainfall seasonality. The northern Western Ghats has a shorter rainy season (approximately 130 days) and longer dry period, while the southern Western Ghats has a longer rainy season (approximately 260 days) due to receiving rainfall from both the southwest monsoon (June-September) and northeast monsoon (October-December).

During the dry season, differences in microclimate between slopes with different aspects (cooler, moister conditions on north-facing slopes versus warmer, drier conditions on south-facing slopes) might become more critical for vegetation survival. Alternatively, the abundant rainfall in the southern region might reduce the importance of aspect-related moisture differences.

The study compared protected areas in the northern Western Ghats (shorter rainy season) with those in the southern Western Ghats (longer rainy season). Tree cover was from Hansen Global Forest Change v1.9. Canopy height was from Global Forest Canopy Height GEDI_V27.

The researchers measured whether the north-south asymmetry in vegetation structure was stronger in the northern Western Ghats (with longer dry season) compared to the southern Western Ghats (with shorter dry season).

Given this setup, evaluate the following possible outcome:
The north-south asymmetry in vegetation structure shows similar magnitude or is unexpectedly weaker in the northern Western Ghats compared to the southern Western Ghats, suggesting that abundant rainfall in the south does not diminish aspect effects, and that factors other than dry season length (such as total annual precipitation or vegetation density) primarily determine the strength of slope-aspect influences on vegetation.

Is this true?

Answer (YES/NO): NO